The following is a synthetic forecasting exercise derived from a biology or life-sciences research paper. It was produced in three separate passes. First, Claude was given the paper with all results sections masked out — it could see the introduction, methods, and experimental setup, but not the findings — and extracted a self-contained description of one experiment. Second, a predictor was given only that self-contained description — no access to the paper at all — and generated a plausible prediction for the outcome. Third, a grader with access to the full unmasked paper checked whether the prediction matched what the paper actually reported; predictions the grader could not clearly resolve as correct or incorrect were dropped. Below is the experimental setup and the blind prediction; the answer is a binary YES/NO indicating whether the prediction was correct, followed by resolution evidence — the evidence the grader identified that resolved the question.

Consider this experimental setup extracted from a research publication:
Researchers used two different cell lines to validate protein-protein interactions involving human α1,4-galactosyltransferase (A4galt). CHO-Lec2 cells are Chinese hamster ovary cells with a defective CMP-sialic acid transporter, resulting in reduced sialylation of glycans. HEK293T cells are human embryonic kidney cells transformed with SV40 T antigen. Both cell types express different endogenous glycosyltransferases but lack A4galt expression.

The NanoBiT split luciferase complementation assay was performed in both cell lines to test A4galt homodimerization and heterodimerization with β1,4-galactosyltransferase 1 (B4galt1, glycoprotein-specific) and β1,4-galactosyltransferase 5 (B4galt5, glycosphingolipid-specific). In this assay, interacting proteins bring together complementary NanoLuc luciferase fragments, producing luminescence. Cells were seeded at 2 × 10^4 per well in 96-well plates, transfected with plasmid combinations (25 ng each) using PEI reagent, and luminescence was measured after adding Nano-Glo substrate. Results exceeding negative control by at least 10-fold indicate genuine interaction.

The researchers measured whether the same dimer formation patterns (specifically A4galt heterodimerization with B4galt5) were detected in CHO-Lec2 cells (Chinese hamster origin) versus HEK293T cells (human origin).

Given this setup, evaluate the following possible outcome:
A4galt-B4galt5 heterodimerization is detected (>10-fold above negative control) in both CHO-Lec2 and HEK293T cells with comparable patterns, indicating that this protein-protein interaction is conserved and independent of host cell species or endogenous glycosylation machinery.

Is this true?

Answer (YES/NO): NO